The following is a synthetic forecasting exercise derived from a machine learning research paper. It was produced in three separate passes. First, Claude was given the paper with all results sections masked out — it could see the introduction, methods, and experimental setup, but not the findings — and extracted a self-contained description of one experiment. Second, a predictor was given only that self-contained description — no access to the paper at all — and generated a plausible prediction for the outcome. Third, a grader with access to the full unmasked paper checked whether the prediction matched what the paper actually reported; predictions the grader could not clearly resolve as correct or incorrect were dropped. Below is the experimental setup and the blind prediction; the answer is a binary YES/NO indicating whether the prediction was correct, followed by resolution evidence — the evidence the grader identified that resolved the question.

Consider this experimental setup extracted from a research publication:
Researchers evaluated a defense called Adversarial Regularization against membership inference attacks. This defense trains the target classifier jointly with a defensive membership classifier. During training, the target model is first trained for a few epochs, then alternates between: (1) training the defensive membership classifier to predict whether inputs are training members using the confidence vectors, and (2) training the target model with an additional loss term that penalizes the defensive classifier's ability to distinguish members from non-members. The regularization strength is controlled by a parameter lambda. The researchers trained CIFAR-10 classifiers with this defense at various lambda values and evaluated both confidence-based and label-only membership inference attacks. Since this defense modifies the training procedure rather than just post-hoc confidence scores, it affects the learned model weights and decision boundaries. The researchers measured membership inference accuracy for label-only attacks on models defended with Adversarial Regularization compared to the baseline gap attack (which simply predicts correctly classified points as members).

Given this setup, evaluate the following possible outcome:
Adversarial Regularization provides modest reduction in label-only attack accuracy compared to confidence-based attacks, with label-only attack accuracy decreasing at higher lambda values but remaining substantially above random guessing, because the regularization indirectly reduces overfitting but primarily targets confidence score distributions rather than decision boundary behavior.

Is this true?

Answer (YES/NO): NO